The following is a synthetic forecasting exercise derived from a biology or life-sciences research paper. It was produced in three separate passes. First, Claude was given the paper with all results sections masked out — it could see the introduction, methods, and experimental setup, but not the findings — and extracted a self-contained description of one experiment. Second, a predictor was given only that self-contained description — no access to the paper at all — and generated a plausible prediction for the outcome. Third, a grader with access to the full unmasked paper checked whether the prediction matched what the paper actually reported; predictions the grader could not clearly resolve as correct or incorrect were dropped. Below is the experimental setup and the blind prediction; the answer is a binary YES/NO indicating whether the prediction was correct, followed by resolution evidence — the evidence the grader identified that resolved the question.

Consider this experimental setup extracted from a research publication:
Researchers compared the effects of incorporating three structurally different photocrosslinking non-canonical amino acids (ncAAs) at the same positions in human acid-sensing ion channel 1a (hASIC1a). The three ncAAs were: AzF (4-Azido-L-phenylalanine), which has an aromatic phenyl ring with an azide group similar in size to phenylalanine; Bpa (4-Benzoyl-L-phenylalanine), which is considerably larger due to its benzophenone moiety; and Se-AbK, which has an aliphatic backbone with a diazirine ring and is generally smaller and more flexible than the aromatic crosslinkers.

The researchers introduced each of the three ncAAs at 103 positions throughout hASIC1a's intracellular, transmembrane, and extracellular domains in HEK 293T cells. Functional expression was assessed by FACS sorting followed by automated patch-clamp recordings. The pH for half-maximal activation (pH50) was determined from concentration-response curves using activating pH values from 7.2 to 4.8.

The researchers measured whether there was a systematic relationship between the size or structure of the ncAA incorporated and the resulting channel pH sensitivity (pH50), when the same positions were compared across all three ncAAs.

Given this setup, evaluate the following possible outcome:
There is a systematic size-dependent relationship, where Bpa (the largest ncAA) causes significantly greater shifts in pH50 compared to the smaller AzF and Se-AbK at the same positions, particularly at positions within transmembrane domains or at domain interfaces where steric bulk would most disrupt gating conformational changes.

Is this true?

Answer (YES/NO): NO